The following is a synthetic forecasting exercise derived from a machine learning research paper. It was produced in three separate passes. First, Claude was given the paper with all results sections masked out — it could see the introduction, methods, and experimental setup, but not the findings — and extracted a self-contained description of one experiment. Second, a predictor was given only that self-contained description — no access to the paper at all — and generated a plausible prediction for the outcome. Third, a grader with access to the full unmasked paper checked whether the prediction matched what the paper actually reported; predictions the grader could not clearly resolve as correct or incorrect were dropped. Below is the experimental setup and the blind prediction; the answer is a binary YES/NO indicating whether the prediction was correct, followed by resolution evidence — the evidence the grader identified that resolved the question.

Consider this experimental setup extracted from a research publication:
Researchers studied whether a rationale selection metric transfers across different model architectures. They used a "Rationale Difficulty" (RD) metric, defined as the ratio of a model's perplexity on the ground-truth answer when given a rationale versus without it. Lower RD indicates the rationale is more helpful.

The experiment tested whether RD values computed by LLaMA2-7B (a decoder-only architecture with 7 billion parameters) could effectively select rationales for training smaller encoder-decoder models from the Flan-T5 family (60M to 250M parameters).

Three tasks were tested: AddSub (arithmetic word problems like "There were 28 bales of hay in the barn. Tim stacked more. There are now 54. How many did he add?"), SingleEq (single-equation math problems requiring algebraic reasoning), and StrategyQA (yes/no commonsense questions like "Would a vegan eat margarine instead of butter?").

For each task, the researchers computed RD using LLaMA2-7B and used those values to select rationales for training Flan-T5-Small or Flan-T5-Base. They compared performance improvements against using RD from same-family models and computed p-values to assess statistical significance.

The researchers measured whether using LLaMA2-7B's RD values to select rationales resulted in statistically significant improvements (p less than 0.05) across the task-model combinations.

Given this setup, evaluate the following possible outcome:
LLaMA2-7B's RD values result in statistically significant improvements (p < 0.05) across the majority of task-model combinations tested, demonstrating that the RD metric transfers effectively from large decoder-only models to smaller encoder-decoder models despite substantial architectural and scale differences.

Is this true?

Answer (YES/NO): NO